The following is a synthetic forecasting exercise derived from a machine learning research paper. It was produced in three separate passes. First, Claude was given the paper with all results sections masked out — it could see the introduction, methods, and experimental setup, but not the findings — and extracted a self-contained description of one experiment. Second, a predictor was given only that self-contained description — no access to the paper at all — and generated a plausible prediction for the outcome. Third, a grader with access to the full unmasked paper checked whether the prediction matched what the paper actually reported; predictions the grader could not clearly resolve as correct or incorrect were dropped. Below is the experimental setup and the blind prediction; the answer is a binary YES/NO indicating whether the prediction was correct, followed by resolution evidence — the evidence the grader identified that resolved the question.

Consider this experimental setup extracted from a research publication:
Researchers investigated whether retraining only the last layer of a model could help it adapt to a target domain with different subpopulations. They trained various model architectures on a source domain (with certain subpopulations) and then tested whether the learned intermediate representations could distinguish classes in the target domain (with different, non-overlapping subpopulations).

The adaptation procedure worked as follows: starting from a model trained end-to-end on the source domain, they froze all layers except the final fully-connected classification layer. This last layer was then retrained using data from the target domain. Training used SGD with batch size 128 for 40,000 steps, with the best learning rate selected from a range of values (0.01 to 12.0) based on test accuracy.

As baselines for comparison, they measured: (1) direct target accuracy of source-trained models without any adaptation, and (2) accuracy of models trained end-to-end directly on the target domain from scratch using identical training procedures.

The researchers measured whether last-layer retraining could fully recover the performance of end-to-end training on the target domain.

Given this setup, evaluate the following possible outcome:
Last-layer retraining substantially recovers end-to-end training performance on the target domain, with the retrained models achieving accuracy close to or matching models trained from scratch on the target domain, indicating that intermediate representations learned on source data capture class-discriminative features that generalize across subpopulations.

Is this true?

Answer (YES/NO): NO